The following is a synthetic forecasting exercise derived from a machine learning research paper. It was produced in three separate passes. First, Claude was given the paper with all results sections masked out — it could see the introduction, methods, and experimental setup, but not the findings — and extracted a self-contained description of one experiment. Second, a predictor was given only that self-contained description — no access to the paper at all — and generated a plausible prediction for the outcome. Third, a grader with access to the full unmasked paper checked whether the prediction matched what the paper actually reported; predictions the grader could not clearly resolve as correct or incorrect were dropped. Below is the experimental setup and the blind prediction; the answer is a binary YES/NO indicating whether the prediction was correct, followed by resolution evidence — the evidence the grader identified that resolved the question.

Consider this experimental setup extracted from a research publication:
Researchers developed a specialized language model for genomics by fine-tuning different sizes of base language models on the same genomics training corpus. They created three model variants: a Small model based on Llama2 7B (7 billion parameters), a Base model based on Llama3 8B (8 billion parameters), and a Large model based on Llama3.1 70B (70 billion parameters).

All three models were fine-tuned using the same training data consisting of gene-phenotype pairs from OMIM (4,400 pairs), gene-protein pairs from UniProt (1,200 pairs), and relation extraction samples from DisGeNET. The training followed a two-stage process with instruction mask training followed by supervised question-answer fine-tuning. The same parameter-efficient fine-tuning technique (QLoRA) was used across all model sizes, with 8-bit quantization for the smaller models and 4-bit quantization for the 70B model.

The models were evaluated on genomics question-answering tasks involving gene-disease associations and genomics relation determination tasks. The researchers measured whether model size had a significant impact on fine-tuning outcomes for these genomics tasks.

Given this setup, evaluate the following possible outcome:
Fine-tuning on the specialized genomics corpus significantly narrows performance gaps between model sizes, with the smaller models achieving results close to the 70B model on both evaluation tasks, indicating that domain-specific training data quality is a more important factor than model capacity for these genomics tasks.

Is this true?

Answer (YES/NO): NO